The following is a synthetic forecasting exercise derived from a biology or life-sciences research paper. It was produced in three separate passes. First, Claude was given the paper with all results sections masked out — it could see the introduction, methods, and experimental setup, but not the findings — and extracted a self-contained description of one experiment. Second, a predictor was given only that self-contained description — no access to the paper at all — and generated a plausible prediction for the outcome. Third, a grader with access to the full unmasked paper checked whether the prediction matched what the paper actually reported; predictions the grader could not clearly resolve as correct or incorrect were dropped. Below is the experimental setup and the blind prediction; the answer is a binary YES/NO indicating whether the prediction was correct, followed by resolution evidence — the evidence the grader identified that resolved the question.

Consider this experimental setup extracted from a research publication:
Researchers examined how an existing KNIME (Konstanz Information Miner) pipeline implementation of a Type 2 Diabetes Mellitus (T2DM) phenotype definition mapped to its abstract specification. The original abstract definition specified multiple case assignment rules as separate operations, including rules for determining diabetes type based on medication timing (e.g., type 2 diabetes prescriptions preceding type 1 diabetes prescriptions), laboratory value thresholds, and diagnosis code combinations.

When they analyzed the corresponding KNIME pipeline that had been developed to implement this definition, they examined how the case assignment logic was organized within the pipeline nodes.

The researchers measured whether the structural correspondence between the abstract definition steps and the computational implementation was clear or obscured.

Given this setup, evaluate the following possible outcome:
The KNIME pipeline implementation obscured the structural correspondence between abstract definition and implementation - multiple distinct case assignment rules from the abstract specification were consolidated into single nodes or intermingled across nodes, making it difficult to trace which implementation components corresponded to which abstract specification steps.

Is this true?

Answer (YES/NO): YES